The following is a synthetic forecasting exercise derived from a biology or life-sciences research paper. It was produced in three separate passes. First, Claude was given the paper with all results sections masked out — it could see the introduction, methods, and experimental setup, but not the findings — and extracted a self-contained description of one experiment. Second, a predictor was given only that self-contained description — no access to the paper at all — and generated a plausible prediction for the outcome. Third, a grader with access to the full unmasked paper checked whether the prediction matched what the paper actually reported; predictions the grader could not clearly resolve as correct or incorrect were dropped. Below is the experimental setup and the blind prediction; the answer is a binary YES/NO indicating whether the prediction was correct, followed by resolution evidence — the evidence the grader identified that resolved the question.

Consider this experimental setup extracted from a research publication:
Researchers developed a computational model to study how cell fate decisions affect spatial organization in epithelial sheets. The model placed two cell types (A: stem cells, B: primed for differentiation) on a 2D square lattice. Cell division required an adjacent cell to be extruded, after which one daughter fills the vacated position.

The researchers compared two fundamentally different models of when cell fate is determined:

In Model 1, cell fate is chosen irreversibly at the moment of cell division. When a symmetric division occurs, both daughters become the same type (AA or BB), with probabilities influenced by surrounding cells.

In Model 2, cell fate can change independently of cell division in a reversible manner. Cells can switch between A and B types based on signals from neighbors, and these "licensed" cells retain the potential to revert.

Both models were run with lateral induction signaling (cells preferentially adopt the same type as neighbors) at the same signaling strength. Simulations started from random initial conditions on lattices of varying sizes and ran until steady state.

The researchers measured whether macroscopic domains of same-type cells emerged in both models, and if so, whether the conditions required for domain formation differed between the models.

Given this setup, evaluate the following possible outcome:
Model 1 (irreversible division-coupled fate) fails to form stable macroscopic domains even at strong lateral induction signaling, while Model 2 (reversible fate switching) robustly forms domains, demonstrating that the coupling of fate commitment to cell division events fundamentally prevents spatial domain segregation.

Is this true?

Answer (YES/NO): NO